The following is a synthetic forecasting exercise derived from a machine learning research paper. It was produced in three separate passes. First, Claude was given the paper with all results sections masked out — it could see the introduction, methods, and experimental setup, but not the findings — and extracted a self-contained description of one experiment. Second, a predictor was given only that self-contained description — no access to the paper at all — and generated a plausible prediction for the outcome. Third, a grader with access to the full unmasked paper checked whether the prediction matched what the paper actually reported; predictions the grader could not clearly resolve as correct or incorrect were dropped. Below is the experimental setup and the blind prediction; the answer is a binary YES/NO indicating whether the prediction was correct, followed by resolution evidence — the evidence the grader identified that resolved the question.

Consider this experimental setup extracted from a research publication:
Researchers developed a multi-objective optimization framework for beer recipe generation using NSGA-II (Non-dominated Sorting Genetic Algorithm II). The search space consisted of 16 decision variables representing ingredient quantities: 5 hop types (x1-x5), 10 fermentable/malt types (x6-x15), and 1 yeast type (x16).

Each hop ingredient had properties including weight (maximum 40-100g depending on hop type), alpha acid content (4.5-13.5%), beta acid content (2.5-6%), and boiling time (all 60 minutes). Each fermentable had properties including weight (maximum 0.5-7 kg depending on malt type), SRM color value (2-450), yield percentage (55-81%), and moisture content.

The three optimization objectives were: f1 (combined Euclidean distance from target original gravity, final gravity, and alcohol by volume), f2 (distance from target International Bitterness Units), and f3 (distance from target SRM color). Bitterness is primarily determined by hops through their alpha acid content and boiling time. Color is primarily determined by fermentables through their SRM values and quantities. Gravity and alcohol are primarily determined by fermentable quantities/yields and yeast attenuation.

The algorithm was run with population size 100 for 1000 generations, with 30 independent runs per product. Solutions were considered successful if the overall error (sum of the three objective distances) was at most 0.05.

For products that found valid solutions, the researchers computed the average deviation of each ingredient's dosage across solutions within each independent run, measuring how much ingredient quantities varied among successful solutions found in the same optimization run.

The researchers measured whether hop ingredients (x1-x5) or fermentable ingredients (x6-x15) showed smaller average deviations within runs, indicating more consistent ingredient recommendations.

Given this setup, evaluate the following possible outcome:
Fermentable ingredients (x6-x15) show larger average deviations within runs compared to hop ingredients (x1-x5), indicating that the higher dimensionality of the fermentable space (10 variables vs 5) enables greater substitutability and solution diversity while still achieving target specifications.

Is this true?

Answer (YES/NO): YES